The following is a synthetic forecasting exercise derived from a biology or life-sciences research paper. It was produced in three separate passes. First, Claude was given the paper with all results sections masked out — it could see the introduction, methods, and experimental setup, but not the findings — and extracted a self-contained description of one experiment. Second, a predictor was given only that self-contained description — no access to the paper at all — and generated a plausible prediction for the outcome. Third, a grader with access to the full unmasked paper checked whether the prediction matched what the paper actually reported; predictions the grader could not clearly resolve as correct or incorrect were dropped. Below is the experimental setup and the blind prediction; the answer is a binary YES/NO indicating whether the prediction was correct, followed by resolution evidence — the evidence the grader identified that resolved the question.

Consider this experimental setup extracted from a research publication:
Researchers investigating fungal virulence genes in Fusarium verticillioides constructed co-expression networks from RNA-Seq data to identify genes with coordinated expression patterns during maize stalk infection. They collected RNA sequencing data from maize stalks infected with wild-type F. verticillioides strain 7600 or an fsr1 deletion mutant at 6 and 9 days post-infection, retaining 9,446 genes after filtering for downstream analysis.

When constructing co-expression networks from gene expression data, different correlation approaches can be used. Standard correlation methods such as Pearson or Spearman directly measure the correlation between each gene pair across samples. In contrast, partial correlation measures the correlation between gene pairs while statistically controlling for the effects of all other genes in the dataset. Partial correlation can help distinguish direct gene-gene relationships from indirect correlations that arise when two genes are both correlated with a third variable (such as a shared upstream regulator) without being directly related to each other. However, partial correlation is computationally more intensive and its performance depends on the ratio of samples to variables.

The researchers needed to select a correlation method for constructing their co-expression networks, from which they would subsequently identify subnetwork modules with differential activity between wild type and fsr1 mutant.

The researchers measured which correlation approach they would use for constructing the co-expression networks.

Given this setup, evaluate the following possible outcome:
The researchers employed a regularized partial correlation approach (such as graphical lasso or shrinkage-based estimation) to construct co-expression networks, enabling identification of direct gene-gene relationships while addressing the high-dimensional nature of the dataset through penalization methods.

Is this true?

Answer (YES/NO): NO